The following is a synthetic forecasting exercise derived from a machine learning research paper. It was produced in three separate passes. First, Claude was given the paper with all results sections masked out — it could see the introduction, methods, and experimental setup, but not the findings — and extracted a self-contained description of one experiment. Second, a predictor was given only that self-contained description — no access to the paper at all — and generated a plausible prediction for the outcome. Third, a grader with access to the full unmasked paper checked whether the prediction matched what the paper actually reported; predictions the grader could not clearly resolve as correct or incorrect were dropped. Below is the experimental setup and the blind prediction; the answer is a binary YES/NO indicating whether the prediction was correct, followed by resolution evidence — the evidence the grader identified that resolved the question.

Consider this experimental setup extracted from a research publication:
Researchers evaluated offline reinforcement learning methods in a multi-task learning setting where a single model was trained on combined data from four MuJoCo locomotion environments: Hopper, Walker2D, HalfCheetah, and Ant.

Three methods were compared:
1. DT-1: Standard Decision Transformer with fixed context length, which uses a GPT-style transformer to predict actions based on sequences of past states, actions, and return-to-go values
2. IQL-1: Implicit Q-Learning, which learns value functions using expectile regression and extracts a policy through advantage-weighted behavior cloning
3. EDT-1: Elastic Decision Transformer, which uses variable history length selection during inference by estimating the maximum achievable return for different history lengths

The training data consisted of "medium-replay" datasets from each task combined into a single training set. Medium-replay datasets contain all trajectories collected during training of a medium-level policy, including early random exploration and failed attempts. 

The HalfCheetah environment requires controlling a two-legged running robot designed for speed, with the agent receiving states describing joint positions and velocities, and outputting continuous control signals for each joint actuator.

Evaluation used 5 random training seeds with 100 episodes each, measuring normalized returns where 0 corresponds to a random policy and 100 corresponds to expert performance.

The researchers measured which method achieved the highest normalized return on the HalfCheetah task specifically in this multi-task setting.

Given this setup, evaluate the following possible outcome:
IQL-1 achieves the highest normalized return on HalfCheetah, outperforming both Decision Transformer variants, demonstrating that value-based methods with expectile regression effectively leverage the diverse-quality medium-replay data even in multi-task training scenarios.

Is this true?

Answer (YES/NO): YES